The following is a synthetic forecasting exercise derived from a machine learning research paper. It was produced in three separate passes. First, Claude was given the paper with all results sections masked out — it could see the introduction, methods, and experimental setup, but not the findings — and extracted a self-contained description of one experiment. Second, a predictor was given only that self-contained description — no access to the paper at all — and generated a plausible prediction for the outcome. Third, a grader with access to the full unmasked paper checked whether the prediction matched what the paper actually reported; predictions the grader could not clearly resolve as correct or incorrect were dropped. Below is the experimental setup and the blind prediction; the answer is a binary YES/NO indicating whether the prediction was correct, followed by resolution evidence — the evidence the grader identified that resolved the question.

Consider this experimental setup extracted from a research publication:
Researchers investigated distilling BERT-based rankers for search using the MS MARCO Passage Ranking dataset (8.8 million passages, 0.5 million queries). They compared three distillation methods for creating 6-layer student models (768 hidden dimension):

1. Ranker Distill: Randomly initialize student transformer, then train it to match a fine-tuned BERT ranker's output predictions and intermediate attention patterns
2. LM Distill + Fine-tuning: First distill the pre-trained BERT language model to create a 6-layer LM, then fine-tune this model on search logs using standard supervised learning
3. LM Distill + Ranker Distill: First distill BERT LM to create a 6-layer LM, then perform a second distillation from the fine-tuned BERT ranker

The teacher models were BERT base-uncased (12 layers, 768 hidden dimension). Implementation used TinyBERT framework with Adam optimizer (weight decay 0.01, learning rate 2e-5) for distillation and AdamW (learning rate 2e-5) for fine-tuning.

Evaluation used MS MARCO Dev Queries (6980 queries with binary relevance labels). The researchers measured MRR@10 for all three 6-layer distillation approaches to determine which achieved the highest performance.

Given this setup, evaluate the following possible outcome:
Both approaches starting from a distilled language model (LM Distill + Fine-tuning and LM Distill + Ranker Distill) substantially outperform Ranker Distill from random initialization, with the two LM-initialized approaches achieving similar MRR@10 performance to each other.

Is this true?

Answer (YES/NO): NO